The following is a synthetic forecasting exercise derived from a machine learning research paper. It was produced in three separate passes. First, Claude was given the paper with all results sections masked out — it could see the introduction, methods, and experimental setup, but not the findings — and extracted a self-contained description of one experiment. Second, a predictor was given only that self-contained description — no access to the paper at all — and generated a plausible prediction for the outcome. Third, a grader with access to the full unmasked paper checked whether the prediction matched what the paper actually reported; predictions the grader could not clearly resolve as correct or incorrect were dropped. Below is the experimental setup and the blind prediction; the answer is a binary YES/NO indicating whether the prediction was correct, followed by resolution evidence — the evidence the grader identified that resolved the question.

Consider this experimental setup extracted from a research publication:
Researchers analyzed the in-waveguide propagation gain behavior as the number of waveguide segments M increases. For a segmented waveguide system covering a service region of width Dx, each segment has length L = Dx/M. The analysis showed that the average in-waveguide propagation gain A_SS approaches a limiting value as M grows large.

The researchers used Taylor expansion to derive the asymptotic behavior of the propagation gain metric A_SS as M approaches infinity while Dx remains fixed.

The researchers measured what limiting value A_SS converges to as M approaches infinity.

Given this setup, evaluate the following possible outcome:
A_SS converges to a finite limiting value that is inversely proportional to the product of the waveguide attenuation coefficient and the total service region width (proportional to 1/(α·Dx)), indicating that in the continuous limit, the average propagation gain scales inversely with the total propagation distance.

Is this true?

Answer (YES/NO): NO